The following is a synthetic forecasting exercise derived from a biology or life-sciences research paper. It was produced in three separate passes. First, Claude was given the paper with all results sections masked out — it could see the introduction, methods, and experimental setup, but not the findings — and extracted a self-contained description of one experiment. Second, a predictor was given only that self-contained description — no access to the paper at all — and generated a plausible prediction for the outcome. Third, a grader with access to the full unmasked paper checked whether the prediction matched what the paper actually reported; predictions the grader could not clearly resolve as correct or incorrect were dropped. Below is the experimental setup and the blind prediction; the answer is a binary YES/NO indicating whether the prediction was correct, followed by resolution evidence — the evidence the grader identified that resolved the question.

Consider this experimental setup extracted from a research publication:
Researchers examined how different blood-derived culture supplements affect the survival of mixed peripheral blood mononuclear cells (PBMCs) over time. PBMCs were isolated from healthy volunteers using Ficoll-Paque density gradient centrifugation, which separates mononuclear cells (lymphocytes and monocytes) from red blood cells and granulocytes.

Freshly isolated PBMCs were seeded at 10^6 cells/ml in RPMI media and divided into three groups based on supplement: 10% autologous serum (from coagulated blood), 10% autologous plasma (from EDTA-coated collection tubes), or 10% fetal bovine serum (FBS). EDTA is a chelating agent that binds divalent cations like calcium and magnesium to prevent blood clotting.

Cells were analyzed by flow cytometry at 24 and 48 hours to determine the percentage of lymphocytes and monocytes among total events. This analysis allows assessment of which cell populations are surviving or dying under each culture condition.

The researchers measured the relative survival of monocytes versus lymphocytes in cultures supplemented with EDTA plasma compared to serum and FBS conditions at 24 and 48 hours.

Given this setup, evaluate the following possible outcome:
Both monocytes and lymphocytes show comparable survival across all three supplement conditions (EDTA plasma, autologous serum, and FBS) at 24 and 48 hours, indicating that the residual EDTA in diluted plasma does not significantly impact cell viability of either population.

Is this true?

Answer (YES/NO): NO